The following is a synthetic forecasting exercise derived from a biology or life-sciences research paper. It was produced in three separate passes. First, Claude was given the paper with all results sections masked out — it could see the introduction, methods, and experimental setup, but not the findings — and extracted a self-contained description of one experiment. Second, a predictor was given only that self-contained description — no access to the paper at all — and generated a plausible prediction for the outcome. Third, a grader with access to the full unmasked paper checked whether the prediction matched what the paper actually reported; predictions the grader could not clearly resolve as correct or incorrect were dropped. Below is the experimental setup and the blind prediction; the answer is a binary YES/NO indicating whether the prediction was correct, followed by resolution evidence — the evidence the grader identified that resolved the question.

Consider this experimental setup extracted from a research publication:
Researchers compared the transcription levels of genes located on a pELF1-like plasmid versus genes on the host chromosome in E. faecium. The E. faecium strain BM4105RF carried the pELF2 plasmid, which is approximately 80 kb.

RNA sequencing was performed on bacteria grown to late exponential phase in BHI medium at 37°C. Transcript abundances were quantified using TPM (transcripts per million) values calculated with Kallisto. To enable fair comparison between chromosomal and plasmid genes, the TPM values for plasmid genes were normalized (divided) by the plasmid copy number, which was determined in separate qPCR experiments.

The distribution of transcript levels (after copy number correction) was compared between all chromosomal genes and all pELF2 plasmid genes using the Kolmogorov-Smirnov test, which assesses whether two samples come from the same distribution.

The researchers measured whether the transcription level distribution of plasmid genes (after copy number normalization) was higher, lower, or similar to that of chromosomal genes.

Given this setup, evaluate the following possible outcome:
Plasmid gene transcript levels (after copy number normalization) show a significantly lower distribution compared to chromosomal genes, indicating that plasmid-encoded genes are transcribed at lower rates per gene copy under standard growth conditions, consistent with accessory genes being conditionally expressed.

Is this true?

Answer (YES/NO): YES